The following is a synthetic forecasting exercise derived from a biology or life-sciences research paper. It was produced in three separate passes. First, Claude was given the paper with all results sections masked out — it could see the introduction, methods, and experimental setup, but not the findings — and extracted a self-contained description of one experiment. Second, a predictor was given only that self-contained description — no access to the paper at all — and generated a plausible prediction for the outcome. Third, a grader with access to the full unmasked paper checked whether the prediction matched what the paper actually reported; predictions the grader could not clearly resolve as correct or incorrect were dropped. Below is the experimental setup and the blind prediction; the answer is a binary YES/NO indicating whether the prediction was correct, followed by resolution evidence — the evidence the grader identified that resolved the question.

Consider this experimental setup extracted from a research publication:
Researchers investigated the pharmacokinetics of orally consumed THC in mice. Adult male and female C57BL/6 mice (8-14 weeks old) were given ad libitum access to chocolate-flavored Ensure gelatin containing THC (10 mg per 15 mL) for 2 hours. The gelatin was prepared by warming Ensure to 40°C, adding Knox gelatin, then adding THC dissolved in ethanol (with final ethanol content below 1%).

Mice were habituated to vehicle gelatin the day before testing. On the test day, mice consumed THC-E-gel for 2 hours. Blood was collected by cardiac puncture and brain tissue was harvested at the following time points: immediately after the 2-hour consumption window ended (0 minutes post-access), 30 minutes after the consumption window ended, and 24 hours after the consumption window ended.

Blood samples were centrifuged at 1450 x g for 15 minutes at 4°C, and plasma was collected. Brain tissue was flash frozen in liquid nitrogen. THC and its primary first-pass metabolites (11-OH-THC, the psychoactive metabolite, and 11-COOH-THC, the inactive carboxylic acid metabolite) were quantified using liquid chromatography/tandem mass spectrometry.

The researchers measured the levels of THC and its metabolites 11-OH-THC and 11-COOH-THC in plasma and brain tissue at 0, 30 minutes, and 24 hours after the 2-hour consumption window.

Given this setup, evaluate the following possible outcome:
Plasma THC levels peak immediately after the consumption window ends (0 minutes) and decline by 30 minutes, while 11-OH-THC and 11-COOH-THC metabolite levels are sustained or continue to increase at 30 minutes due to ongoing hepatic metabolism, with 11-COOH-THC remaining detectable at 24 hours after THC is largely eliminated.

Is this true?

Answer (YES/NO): NO